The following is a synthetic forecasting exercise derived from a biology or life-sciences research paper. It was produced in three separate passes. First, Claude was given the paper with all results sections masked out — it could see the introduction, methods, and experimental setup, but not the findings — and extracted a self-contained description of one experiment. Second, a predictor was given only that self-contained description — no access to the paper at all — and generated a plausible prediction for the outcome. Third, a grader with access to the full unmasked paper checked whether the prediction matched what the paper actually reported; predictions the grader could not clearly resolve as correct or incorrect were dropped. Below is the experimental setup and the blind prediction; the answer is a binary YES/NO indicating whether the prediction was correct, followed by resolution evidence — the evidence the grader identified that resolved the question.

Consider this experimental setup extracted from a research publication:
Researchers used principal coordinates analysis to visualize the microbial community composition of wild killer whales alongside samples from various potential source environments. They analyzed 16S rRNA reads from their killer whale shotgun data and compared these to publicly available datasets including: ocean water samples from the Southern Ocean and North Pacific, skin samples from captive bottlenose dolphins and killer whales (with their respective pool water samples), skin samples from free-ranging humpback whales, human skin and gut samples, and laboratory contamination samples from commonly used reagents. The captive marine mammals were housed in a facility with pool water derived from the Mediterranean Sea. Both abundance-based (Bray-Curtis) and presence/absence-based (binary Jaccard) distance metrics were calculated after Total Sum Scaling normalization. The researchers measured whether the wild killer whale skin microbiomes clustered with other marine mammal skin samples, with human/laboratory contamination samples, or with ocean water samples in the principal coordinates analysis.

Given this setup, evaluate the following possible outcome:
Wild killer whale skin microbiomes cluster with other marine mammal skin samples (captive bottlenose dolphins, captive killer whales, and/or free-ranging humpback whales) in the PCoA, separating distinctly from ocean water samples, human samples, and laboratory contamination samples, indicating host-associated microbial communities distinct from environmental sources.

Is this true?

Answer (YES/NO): YES